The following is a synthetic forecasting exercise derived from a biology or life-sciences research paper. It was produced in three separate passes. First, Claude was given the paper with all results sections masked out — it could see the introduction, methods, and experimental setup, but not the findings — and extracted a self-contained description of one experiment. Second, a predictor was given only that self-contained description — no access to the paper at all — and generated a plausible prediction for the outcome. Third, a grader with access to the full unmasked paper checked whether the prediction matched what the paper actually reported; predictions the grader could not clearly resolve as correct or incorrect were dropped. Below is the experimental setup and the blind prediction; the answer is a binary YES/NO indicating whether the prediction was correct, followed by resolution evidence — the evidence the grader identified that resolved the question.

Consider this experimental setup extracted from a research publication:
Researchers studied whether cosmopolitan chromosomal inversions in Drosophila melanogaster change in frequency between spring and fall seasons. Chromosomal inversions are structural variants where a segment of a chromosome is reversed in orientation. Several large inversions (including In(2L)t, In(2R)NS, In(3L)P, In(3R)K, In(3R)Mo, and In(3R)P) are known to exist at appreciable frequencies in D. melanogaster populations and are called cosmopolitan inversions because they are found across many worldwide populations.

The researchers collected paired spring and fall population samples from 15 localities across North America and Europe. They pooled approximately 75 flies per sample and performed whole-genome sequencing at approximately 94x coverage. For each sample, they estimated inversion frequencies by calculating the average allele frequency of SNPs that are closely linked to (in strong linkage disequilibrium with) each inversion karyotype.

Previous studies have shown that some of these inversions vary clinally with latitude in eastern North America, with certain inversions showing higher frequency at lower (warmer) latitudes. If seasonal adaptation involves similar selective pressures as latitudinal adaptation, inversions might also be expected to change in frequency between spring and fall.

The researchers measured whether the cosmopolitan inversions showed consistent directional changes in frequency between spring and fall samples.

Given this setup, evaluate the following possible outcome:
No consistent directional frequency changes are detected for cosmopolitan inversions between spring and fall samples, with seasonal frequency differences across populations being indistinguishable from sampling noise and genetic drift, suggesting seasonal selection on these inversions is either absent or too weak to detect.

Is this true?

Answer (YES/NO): YES